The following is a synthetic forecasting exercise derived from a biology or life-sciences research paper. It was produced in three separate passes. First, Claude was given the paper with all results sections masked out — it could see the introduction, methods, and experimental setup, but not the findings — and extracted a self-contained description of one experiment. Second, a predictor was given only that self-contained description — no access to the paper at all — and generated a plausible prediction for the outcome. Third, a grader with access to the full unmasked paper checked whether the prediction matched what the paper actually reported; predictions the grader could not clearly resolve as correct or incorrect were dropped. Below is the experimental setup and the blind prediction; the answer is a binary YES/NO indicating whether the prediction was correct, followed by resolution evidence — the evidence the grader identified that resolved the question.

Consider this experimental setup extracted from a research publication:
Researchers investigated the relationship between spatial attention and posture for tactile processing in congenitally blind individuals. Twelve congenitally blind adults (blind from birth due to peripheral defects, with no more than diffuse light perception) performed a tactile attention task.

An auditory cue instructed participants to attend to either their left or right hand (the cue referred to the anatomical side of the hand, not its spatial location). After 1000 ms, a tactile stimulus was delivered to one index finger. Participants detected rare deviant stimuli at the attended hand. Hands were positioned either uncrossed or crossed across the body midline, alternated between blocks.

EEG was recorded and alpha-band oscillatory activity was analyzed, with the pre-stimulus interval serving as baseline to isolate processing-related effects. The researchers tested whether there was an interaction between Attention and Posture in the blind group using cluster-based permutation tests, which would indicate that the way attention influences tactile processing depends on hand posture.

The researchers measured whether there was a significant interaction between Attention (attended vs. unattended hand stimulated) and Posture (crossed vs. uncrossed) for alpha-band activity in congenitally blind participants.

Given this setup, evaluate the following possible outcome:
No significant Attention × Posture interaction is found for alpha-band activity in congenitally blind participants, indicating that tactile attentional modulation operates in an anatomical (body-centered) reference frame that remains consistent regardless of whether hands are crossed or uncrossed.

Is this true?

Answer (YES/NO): YES